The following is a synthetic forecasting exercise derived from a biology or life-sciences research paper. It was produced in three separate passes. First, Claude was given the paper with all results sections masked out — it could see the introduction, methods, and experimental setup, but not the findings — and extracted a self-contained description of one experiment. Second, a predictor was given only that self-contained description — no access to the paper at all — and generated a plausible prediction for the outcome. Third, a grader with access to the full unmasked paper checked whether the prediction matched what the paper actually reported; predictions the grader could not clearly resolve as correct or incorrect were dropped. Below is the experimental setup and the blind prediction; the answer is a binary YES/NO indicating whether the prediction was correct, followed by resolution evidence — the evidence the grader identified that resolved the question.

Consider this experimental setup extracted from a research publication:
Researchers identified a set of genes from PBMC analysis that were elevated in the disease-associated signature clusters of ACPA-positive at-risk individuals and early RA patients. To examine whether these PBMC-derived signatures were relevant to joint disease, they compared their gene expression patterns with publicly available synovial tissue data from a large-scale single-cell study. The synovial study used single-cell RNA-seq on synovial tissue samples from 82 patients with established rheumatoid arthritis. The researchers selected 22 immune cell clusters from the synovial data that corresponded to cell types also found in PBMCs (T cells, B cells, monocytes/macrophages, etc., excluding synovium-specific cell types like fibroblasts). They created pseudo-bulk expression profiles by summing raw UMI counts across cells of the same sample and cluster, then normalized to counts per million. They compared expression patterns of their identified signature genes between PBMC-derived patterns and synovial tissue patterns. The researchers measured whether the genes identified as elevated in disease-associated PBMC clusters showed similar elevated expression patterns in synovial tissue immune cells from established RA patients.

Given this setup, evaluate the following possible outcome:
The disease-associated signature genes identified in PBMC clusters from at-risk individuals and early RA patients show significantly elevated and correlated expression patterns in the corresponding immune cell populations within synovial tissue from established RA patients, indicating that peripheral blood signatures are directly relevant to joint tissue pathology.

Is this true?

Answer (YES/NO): YES